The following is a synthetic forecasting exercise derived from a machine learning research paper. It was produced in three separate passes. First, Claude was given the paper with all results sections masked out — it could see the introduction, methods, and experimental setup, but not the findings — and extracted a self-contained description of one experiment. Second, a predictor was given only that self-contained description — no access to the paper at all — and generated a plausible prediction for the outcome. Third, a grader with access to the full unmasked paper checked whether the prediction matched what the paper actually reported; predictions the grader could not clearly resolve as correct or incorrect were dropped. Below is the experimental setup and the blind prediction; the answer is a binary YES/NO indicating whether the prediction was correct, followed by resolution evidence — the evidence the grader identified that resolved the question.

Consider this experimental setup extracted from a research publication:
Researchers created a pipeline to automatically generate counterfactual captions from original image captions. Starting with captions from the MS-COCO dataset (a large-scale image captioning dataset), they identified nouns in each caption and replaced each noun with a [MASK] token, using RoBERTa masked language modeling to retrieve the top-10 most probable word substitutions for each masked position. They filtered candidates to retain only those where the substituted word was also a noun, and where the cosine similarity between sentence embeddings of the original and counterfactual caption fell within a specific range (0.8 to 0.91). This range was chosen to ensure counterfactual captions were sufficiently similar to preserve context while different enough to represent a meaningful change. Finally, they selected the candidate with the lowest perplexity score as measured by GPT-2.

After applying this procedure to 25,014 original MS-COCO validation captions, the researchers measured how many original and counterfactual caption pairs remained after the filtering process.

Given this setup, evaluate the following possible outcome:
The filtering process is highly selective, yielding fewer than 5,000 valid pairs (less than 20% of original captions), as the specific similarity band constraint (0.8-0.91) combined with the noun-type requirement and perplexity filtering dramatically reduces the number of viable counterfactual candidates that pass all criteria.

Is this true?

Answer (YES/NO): NO